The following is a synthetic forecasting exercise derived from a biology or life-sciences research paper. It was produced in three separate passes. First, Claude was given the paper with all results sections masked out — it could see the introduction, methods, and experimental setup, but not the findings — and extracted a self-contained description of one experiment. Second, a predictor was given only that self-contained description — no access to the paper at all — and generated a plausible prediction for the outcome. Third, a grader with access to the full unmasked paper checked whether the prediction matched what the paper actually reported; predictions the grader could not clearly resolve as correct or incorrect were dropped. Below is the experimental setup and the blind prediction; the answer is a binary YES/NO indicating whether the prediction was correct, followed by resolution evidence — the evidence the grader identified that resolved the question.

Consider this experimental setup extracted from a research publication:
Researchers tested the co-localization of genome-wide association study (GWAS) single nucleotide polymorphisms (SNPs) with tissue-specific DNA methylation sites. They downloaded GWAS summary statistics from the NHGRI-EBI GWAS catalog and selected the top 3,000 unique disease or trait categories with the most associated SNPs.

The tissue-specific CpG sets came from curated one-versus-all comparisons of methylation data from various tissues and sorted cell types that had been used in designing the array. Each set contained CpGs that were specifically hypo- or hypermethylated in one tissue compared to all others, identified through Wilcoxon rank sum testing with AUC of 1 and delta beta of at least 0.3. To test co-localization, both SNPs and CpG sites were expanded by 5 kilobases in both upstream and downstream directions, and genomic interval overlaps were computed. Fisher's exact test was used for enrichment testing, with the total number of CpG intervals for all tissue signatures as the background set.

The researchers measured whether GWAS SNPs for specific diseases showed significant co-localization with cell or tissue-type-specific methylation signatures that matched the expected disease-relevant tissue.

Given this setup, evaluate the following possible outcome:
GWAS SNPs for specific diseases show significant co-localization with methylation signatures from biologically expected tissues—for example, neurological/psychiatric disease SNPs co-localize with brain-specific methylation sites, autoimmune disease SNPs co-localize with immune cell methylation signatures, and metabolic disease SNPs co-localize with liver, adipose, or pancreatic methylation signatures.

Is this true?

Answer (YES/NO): YES